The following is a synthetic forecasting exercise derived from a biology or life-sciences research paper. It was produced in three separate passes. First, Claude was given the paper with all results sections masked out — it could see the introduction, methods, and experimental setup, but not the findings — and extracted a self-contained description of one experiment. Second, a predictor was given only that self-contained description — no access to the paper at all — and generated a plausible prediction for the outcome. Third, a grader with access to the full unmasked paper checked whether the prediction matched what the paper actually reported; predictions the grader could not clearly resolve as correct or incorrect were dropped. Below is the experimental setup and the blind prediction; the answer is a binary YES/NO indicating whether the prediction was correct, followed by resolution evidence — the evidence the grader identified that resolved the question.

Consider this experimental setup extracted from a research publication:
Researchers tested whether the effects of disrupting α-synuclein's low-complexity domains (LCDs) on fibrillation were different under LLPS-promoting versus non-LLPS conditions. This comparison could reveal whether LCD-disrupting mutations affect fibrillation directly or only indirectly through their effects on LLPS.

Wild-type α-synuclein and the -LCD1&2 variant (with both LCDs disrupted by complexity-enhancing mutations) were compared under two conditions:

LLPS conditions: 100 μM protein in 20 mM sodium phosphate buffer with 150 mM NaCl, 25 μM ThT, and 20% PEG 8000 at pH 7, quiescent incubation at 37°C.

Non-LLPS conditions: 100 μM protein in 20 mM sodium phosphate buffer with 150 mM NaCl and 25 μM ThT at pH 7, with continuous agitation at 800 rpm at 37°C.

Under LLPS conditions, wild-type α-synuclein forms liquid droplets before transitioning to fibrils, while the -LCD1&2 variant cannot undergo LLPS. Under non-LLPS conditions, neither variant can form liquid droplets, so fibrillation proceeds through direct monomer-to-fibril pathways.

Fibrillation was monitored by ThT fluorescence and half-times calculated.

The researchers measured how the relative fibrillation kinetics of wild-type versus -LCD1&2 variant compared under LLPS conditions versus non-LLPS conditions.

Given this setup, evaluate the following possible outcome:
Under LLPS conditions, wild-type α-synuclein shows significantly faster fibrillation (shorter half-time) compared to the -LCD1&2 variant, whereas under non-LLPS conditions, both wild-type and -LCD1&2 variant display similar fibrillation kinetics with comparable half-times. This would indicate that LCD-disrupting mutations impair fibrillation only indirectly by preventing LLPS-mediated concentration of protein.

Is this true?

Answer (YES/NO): NO